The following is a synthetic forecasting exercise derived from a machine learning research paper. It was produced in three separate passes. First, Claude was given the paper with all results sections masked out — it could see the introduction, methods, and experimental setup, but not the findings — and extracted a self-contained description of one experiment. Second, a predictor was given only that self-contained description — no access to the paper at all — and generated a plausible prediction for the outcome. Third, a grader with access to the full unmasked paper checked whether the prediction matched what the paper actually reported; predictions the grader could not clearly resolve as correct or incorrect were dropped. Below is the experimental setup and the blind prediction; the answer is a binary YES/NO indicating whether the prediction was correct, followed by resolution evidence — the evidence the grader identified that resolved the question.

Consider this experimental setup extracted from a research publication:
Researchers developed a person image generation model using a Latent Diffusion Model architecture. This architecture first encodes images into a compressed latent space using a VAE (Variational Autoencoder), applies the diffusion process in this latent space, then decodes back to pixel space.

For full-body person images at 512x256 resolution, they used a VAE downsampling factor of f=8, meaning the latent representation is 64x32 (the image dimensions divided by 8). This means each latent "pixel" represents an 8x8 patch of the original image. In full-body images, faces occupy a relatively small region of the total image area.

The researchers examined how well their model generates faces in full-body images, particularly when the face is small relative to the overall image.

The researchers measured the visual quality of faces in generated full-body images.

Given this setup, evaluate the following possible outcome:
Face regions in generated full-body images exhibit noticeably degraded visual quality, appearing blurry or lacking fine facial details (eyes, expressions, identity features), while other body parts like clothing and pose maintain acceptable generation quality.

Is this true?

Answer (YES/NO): YES